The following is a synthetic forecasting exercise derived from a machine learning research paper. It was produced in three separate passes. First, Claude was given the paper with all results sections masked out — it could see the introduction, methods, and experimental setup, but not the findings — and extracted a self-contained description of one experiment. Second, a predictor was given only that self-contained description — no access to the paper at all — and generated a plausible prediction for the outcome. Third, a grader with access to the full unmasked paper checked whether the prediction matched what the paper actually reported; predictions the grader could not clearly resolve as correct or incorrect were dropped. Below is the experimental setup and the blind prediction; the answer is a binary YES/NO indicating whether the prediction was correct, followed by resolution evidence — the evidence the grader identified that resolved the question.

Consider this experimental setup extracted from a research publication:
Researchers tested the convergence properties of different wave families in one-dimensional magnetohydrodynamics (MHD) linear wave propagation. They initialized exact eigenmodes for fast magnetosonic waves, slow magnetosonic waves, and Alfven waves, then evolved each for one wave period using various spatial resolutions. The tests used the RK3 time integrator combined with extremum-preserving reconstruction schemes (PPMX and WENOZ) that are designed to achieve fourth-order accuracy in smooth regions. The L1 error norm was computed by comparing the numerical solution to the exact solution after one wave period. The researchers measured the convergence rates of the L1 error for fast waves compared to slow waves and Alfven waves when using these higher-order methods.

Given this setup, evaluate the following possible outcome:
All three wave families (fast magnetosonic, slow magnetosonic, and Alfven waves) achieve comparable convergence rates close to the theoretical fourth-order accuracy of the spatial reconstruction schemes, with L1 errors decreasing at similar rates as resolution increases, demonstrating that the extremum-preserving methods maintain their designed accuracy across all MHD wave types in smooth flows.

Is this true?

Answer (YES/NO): NO